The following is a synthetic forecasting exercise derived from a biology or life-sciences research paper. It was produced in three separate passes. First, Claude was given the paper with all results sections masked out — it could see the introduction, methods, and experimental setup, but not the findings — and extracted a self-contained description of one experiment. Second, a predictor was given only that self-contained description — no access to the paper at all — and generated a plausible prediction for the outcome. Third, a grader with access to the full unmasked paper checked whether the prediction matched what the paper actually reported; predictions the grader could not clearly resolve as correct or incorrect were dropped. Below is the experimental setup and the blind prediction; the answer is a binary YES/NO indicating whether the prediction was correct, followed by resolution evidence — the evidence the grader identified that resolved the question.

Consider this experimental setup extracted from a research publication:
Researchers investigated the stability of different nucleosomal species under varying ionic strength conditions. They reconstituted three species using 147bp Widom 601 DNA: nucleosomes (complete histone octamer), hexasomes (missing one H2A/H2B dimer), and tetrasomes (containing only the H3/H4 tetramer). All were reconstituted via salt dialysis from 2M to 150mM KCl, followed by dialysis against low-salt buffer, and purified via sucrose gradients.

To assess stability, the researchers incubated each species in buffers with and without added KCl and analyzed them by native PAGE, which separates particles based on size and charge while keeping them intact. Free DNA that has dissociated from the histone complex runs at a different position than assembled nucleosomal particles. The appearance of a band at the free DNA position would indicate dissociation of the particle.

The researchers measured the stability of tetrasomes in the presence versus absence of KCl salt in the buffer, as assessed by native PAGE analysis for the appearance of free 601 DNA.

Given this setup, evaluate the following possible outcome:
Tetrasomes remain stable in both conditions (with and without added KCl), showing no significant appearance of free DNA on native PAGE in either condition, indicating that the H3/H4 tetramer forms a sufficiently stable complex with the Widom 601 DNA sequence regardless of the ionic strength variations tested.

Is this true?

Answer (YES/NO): NO